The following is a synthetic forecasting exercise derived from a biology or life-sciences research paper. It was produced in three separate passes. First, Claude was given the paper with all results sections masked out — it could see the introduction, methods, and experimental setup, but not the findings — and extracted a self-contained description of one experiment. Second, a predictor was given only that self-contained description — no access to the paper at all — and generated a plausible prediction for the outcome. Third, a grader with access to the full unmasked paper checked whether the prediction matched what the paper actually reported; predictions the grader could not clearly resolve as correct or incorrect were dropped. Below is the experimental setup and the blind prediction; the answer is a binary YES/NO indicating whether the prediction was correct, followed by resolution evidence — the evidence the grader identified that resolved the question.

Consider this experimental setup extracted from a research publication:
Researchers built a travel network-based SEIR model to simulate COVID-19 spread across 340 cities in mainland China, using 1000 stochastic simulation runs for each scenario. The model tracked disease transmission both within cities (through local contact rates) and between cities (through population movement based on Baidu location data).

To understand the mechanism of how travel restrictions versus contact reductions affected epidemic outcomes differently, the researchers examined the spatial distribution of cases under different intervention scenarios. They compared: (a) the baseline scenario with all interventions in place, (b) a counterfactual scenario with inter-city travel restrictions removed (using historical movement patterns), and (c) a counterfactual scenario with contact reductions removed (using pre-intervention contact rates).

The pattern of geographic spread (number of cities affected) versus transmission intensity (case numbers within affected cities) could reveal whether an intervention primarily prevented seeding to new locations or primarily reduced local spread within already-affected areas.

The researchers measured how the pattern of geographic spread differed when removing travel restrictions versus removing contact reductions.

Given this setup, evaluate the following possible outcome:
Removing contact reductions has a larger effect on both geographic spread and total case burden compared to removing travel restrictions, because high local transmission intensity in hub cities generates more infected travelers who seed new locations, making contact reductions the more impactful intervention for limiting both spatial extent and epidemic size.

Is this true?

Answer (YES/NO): NO